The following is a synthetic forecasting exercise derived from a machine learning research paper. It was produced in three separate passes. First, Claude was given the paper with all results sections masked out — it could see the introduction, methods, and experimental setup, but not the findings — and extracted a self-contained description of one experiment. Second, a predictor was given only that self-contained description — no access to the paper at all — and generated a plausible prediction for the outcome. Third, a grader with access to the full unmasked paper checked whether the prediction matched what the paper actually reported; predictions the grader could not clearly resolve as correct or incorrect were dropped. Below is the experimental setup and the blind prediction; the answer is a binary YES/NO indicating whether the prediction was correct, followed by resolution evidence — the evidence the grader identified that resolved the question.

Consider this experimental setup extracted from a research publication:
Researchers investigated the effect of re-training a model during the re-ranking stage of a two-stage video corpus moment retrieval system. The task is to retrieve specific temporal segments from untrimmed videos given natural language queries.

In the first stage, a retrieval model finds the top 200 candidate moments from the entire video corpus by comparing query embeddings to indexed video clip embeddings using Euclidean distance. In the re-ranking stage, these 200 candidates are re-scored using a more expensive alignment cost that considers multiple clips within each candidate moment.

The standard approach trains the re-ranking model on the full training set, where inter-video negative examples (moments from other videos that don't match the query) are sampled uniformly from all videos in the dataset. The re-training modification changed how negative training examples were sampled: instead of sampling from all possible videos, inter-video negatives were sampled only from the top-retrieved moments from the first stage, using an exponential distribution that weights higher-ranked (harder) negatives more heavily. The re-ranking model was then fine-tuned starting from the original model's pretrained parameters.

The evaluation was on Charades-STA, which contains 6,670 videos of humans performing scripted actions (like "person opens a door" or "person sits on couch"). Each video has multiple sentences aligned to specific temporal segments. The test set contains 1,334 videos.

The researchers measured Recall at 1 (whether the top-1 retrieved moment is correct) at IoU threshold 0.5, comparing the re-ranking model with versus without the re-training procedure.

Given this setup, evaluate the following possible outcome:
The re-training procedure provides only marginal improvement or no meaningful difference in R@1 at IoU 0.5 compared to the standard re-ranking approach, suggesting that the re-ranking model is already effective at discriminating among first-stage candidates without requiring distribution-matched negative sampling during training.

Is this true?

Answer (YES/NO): NO